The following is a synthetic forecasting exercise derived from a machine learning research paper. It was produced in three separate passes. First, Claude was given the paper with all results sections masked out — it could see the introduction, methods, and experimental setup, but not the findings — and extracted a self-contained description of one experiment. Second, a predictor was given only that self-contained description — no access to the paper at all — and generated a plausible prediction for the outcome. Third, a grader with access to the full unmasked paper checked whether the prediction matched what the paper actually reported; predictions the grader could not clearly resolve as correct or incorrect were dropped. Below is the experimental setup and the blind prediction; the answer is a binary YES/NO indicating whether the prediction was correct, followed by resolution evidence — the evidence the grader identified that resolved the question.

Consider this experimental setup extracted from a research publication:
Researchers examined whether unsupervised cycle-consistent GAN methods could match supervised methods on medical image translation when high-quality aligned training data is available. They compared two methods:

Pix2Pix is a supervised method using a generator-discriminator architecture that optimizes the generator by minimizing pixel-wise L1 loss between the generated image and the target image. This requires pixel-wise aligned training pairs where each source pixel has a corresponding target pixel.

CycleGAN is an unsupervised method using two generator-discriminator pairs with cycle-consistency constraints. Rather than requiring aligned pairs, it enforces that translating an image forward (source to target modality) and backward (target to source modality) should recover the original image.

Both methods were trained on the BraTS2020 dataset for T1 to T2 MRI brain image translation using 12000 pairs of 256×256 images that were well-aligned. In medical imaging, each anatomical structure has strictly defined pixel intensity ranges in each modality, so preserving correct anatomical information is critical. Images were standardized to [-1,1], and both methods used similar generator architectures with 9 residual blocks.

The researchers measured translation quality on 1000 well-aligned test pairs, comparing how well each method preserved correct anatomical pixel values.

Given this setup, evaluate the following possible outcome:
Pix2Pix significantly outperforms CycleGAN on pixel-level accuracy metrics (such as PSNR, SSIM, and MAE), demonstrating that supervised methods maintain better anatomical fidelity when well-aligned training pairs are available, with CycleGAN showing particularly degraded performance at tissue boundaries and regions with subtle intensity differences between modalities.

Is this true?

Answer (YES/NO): NO